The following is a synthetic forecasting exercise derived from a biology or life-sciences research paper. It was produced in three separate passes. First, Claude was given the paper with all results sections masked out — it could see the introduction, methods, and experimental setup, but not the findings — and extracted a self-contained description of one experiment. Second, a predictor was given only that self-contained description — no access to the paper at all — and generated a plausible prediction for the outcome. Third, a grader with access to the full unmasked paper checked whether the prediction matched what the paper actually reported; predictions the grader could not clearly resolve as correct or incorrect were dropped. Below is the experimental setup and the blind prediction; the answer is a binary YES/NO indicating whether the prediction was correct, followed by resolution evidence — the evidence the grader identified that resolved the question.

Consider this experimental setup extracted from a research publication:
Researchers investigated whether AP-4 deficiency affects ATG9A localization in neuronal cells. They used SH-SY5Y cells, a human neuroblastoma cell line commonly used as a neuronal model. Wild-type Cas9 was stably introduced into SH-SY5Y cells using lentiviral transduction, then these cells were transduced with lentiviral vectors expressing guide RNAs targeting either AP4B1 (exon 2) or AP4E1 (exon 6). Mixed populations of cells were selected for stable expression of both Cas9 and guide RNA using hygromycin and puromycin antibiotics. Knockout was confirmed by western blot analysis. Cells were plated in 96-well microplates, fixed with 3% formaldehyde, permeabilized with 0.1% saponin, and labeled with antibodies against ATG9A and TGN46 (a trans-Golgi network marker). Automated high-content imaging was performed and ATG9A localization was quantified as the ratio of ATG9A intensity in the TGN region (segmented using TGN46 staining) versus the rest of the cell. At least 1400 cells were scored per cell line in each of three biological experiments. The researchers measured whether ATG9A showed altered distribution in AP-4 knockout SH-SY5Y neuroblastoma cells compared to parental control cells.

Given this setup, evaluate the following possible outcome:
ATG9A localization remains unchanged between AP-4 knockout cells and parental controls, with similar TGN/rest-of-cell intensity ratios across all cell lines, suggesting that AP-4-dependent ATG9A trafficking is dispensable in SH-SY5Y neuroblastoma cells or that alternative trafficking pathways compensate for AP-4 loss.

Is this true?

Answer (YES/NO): NO